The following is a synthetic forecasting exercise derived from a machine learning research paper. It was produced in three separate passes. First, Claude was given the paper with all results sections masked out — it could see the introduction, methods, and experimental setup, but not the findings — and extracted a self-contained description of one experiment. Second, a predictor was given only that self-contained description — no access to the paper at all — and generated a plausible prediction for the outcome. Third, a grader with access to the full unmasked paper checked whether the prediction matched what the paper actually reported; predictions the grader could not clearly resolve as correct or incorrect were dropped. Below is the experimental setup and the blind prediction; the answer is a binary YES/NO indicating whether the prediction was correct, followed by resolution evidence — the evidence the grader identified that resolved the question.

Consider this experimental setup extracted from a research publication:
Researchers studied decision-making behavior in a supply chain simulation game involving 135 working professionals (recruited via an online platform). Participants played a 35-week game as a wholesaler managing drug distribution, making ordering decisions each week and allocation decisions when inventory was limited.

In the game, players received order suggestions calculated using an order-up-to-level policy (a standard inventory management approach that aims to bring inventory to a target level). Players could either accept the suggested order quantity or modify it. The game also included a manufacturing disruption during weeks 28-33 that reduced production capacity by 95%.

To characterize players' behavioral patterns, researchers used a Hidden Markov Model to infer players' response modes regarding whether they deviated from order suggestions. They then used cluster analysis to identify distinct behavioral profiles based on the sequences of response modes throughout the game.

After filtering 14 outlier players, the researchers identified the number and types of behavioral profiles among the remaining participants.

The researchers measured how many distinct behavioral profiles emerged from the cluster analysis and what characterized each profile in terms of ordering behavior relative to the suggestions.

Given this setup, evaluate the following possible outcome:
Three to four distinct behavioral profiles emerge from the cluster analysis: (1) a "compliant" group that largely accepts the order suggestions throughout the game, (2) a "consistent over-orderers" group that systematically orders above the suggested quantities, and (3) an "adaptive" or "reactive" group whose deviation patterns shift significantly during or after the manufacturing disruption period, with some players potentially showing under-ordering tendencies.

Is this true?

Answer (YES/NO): NO